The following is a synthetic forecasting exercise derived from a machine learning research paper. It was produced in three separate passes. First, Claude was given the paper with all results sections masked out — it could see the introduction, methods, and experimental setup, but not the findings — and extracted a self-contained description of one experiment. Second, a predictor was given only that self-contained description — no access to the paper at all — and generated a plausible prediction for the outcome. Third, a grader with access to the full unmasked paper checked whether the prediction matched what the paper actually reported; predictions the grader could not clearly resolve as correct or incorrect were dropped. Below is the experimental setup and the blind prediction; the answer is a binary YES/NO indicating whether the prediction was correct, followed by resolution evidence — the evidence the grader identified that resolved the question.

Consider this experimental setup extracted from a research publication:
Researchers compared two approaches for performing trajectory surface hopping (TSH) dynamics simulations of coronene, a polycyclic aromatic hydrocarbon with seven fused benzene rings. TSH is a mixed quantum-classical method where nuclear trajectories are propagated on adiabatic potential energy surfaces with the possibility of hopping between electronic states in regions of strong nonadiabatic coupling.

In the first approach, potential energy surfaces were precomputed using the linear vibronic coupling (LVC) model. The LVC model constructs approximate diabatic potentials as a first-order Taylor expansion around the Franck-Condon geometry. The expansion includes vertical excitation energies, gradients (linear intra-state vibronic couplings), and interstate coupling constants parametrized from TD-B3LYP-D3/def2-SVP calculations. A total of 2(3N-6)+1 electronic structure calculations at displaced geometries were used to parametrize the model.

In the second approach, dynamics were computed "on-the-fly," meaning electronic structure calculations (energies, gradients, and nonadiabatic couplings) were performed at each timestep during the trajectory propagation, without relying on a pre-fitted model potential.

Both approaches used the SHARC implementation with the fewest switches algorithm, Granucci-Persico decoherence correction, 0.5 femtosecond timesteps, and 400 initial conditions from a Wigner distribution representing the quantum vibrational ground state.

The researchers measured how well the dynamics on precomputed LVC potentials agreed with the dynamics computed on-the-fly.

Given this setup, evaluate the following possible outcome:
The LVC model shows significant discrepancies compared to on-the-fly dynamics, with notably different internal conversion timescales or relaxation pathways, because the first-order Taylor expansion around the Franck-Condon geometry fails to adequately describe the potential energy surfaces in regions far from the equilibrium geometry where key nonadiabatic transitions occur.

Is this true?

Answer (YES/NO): NO